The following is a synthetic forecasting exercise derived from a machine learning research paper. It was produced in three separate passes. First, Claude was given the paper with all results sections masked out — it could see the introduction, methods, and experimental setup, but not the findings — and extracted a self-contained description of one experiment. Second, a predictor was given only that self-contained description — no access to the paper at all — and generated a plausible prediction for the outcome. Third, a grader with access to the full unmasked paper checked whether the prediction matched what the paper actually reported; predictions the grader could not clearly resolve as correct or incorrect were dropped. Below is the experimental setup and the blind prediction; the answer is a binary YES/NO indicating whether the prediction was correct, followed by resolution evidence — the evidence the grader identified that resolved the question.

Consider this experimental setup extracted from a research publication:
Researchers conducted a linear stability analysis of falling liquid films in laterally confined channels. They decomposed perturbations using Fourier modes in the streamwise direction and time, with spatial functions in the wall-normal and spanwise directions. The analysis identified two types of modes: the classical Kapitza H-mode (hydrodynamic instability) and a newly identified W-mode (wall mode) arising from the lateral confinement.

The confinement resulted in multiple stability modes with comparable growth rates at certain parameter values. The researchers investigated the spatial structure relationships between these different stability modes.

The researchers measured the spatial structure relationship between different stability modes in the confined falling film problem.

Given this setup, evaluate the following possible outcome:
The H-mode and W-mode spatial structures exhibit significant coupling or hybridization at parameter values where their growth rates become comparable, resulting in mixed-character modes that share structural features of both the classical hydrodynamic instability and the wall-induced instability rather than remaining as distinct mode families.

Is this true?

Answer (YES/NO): NO